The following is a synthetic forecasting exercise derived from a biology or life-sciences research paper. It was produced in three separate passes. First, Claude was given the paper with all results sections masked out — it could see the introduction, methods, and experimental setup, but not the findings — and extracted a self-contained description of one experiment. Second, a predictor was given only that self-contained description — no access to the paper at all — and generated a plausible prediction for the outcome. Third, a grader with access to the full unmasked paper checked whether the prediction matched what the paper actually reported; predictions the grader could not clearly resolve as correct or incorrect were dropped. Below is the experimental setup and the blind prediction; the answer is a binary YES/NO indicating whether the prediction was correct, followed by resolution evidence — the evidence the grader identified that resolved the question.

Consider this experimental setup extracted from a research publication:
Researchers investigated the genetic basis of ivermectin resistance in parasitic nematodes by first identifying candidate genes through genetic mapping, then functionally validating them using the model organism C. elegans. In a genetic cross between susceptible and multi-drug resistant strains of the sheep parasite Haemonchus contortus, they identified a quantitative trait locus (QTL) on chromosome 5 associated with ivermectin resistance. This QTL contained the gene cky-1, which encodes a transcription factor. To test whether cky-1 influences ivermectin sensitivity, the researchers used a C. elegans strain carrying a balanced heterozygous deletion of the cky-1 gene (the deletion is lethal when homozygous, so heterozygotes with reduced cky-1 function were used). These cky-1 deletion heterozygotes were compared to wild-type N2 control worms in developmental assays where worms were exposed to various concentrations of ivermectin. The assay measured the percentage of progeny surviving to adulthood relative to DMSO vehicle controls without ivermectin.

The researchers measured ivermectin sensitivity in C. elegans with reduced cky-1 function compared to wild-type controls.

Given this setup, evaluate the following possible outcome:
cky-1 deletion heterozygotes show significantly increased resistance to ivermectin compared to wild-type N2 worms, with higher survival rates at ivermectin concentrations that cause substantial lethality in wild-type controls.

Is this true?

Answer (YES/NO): NO